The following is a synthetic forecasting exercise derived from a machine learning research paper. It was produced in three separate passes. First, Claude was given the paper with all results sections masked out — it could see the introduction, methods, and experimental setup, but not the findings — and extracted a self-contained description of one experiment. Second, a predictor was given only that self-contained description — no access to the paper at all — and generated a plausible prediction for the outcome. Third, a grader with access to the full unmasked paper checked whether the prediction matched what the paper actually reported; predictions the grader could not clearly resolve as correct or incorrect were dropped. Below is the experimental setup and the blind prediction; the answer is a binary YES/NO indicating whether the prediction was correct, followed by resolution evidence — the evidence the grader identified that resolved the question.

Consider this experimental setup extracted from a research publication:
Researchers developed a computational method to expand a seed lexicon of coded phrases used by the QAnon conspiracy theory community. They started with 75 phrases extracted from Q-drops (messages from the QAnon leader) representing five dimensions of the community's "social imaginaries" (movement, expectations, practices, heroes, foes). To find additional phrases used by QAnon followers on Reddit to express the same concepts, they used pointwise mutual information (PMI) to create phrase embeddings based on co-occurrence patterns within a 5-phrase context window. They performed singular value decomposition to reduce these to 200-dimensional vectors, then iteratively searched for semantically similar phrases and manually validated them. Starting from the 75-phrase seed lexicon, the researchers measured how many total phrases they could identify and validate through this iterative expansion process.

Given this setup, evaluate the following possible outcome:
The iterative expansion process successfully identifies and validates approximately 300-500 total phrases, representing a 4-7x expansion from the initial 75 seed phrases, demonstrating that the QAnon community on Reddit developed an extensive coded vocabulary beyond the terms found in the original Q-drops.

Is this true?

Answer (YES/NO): YES